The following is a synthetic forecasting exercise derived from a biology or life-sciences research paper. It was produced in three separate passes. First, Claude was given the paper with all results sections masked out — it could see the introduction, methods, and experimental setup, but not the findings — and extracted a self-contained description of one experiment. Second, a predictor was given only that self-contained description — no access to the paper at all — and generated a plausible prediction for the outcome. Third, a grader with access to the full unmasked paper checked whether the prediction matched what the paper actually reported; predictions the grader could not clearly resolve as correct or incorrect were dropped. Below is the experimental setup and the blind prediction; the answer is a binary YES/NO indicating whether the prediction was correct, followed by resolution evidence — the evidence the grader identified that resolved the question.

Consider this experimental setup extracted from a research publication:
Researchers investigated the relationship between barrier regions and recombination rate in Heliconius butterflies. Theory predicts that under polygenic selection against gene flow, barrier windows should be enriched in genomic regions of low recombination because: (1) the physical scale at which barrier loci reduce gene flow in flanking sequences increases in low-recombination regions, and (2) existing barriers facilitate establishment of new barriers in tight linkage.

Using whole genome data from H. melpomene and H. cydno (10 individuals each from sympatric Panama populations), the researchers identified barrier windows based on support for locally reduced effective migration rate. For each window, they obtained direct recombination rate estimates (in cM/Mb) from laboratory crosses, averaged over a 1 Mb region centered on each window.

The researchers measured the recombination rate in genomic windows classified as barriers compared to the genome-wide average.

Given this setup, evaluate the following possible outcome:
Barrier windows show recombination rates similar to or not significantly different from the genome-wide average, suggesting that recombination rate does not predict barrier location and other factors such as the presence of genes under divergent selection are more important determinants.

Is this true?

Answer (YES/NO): NO